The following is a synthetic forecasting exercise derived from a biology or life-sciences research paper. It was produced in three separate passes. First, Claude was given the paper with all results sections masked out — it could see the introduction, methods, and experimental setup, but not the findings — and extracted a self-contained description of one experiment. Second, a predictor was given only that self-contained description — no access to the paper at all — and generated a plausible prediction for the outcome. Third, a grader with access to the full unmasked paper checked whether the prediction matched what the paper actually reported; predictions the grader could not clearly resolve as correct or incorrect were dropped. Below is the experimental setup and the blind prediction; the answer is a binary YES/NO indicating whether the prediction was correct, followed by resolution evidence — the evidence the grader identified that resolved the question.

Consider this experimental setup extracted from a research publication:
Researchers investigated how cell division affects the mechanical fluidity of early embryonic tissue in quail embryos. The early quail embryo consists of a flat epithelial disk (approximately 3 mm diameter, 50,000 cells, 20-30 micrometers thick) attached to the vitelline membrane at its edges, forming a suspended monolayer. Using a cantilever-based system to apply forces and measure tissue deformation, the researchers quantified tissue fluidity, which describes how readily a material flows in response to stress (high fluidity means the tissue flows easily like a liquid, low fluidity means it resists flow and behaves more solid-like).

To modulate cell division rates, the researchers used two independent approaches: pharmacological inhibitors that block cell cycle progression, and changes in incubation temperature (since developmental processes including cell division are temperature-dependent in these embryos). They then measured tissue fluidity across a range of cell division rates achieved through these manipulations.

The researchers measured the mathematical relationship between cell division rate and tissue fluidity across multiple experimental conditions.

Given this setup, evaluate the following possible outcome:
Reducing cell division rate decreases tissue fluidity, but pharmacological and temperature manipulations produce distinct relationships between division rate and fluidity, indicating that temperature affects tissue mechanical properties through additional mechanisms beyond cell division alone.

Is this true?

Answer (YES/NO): NO